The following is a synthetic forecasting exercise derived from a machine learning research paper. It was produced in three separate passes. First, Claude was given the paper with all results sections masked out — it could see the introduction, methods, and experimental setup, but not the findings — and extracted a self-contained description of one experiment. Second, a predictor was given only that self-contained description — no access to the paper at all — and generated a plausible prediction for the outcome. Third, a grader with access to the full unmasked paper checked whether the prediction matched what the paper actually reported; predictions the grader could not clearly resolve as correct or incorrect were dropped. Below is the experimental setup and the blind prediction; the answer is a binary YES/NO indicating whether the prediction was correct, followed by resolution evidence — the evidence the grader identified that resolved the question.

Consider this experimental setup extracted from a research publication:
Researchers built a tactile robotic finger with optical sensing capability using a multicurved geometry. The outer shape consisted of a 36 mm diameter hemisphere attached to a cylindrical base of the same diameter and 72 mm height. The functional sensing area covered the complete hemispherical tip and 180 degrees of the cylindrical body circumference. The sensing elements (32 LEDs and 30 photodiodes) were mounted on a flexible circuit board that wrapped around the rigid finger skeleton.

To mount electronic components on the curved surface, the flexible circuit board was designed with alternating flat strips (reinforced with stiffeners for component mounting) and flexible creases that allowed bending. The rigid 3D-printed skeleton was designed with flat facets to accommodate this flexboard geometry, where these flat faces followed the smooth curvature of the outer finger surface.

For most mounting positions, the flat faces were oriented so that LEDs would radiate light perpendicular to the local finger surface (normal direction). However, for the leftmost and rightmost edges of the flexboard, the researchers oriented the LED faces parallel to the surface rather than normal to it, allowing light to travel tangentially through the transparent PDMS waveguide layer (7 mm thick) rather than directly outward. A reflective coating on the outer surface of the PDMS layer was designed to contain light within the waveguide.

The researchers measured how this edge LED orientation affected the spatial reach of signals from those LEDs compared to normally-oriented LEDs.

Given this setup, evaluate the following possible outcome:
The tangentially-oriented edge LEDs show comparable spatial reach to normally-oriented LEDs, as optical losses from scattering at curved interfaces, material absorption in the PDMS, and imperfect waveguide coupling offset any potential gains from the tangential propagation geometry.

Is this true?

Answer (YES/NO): NO